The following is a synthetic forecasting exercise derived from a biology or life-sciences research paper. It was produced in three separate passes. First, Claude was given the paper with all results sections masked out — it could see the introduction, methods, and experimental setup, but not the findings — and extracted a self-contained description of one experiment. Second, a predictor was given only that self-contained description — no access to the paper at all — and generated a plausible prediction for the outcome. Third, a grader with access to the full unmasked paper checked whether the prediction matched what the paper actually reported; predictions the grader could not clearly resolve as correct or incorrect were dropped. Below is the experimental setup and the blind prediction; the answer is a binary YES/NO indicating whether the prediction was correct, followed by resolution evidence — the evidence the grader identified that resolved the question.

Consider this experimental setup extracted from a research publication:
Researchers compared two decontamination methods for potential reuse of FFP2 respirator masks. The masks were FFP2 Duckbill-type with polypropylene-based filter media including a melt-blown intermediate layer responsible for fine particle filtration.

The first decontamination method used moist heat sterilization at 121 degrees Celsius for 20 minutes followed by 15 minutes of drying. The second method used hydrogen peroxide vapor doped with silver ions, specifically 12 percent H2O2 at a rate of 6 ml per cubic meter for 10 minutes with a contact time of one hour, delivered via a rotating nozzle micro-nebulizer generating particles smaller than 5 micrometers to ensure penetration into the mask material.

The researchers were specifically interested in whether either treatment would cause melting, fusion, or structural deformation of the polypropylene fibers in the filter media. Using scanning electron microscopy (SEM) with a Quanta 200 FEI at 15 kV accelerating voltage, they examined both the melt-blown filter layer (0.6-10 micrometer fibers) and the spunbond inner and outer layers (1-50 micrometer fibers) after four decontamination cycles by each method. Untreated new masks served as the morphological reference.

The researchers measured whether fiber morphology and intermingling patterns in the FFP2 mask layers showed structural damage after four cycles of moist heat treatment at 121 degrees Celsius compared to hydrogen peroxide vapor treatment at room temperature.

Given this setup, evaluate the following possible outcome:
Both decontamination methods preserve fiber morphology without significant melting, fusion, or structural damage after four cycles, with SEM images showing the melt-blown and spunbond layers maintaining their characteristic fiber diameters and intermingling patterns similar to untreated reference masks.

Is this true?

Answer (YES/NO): NO